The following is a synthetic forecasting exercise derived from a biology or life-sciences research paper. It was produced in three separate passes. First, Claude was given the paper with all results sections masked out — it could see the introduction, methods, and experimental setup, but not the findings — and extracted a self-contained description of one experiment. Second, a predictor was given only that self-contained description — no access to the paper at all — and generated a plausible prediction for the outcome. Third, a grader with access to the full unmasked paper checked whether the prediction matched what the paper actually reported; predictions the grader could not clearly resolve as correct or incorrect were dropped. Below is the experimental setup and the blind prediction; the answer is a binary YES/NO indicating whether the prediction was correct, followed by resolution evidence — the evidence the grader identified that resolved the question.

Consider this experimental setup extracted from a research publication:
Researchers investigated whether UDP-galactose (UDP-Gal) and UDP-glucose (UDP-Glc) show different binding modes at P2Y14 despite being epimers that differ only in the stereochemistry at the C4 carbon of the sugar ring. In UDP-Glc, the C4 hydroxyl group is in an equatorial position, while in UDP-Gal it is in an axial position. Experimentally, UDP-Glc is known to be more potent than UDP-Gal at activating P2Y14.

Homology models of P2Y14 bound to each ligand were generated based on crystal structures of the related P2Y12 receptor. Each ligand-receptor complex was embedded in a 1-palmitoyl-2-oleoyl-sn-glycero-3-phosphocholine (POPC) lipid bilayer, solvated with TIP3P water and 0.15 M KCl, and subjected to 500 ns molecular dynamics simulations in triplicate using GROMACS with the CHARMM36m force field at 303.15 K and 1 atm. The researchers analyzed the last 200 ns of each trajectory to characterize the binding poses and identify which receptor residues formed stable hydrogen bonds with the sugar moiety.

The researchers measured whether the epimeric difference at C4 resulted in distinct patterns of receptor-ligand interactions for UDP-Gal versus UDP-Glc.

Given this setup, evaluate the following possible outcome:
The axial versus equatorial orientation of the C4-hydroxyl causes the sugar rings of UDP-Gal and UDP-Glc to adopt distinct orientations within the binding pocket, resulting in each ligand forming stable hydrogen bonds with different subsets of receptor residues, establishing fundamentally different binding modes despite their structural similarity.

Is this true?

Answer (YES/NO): YES